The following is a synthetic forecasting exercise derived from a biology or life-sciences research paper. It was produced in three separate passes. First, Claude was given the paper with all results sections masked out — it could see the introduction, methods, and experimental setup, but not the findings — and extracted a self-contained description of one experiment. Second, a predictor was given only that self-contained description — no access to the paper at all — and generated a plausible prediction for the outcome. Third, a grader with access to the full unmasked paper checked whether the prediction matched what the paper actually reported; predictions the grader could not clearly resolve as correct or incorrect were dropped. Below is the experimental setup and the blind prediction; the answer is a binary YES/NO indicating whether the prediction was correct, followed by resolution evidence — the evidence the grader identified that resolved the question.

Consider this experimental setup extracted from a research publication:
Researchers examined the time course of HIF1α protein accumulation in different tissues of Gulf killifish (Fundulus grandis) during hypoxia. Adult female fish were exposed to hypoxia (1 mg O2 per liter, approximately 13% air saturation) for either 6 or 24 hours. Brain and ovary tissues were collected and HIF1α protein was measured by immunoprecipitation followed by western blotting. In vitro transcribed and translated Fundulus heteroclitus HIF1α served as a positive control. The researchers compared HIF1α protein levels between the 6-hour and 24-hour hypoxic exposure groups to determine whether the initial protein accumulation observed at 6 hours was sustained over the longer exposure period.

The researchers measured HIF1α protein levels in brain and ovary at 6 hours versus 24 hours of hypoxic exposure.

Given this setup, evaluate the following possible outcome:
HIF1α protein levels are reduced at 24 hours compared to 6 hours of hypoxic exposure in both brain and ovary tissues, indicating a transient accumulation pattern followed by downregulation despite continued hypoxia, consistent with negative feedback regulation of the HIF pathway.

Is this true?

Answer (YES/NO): NO